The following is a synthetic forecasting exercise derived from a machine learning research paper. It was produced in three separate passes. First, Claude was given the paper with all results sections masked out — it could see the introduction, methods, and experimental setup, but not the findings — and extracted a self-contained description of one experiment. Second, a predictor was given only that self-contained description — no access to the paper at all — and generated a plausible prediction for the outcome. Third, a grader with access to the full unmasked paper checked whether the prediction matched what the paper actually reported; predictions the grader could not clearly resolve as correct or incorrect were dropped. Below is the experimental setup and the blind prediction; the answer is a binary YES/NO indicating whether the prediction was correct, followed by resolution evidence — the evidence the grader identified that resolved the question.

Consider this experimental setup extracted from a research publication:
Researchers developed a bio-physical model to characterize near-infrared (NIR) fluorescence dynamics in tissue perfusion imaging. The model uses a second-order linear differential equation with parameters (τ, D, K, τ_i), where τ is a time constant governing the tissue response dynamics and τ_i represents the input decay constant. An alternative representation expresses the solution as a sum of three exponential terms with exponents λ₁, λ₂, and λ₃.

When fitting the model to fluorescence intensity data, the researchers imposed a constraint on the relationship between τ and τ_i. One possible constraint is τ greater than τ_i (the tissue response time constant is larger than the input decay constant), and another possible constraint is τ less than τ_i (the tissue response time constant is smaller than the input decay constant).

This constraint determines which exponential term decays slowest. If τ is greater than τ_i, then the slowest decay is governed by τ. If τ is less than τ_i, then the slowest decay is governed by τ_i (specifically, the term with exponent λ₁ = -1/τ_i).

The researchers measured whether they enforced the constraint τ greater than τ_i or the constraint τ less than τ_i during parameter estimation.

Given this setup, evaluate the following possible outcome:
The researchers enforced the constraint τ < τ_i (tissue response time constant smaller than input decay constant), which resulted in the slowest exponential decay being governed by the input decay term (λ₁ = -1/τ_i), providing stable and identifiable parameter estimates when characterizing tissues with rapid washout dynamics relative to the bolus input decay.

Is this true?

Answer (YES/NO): YES